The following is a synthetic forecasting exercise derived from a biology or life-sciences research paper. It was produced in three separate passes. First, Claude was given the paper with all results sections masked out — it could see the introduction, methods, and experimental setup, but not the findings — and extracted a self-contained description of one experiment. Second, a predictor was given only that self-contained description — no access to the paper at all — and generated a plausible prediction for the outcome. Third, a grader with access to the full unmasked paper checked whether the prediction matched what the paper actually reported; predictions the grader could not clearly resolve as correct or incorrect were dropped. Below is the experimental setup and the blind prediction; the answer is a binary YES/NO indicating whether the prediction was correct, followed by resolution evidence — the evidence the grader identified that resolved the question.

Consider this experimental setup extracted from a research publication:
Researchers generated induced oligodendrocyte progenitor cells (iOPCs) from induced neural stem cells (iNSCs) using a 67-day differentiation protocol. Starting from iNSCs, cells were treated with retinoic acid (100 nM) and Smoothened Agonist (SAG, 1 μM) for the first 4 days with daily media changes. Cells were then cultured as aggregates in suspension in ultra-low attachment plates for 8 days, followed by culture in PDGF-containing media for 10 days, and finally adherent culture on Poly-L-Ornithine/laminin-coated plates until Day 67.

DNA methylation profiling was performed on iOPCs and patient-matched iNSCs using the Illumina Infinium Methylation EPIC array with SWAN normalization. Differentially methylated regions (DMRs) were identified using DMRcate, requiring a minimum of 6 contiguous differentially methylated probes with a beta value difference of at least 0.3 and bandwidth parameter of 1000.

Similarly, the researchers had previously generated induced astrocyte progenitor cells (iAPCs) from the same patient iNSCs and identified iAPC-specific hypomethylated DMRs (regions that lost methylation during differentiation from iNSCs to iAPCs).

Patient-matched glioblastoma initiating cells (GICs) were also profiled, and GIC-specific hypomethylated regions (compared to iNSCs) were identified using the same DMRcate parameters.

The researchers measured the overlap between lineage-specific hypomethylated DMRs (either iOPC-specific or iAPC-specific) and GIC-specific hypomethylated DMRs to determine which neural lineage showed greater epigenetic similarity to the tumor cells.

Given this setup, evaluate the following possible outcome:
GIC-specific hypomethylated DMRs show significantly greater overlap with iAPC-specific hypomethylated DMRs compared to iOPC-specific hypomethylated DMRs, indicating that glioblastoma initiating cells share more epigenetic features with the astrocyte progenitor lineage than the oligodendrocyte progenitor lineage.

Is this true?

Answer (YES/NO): YES